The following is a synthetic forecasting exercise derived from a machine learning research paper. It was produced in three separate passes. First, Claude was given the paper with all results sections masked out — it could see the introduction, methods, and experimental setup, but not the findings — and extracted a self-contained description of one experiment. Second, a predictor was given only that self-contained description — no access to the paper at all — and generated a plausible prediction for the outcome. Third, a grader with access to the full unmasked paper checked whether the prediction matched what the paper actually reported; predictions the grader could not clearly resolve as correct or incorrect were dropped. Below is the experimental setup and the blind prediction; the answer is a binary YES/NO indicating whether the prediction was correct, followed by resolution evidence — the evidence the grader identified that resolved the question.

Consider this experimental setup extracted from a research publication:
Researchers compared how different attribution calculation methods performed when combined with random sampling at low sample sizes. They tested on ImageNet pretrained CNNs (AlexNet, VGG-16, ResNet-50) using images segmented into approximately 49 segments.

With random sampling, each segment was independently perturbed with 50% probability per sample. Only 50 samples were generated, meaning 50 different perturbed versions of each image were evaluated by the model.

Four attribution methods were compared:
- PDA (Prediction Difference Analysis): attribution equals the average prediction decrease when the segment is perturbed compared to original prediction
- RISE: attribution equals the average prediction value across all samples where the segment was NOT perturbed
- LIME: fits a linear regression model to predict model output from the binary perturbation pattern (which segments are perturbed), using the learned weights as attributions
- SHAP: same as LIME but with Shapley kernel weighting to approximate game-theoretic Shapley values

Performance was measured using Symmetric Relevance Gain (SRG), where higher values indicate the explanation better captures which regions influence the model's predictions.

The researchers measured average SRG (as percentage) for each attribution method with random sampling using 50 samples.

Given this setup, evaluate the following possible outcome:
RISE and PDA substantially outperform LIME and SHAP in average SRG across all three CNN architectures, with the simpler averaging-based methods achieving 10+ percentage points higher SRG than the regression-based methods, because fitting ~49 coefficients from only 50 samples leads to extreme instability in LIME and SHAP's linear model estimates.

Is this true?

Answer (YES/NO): NO